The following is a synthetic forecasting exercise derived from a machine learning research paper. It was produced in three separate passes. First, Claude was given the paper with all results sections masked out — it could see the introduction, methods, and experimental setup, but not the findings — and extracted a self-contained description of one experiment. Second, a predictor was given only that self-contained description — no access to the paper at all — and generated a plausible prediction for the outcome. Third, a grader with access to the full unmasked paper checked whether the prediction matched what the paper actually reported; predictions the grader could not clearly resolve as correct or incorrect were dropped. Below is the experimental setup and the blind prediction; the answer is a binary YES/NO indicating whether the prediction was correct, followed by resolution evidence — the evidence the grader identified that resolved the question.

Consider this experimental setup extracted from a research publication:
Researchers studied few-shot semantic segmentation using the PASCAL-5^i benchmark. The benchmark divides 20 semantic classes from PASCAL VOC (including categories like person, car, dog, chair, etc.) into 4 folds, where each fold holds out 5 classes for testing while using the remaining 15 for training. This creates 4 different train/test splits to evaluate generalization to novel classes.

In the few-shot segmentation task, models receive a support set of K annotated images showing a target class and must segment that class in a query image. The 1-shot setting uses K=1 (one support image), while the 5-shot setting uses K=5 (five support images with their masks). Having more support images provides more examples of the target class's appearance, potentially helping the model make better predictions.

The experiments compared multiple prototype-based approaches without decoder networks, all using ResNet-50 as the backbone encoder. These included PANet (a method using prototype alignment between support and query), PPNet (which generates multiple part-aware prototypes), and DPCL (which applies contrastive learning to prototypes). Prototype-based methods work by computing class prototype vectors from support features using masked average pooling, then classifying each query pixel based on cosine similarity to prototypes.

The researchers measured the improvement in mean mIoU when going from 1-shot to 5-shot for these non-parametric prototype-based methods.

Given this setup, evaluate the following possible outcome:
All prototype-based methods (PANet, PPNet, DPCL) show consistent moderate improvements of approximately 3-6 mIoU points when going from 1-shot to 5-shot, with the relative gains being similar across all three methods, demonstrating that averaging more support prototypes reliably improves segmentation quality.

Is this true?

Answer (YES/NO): NO